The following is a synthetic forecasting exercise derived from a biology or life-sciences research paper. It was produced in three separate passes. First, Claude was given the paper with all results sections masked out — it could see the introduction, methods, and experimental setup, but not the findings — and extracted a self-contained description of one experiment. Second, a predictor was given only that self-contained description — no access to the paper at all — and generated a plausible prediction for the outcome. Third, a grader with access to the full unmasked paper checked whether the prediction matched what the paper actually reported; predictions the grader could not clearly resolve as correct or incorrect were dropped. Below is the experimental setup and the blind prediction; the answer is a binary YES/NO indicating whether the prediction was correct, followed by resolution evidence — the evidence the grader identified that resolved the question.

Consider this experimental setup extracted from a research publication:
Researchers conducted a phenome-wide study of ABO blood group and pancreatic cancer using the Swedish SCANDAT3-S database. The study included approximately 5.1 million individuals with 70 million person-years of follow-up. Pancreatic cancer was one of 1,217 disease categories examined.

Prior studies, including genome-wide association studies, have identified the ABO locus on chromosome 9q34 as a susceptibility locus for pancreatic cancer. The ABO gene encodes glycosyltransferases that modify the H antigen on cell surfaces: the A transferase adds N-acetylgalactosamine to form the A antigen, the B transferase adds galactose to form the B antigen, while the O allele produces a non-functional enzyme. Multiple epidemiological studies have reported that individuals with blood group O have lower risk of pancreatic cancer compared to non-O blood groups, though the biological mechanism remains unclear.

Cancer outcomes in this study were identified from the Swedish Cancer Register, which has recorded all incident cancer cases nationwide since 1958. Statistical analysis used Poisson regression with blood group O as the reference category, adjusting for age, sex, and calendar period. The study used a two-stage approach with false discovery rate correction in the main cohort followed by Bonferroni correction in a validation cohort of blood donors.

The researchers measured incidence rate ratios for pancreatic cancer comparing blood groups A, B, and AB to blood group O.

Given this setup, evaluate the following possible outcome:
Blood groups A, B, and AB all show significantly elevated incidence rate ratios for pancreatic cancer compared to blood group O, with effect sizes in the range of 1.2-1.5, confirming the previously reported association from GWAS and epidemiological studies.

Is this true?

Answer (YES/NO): NO